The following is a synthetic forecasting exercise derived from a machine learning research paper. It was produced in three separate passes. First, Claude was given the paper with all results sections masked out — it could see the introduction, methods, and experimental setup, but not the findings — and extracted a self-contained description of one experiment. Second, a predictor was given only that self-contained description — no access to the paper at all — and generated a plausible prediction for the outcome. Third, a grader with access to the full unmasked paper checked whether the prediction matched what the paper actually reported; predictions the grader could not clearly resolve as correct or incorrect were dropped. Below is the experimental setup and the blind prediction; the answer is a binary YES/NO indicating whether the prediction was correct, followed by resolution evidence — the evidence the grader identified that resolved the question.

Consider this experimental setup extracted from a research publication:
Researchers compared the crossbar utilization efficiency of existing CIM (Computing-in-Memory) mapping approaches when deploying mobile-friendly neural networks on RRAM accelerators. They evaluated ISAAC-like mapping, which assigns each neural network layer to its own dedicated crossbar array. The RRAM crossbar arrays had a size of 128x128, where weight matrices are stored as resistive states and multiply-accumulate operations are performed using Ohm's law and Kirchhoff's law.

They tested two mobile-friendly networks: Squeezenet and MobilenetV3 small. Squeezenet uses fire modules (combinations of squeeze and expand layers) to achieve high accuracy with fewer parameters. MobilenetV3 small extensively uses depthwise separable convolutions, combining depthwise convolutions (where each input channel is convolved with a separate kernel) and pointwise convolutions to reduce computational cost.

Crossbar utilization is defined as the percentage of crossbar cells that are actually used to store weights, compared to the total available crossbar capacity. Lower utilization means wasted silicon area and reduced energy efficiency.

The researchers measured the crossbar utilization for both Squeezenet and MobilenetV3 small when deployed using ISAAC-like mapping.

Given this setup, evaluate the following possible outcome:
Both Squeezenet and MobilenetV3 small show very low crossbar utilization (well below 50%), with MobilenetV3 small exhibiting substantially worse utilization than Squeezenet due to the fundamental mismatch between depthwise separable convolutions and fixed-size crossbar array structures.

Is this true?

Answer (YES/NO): NO